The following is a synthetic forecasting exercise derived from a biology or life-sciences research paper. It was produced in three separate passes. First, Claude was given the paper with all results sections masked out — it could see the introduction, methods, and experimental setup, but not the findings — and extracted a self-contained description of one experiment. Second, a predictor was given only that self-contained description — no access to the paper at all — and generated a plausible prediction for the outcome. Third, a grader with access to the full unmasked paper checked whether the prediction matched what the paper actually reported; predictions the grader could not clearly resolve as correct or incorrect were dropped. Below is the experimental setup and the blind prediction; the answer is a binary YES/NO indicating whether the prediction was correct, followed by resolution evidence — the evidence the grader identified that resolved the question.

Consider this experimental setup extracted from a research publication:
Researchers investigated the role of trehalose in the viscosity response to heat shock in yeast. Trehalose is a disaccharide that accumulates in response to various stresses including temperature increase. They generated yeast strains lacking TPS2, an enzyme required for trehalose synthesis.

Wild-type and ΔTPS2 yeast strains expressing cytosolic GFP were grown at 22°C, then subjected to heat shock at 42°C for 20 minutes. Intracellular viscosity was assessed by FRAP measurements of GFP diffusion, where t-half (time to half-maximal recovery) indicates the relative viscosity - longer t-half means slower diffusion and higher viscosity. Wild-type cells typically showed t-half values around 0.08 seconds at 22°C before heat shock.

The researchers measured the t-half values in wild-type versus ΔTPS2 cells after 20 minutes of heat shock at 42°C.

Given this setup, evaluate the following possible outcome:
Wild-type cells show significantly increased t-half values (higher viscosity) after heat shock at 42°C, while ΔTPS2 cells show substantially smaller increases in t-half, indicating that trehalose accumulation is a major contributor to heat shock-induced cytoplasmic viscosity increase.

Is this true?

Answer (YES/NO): NO